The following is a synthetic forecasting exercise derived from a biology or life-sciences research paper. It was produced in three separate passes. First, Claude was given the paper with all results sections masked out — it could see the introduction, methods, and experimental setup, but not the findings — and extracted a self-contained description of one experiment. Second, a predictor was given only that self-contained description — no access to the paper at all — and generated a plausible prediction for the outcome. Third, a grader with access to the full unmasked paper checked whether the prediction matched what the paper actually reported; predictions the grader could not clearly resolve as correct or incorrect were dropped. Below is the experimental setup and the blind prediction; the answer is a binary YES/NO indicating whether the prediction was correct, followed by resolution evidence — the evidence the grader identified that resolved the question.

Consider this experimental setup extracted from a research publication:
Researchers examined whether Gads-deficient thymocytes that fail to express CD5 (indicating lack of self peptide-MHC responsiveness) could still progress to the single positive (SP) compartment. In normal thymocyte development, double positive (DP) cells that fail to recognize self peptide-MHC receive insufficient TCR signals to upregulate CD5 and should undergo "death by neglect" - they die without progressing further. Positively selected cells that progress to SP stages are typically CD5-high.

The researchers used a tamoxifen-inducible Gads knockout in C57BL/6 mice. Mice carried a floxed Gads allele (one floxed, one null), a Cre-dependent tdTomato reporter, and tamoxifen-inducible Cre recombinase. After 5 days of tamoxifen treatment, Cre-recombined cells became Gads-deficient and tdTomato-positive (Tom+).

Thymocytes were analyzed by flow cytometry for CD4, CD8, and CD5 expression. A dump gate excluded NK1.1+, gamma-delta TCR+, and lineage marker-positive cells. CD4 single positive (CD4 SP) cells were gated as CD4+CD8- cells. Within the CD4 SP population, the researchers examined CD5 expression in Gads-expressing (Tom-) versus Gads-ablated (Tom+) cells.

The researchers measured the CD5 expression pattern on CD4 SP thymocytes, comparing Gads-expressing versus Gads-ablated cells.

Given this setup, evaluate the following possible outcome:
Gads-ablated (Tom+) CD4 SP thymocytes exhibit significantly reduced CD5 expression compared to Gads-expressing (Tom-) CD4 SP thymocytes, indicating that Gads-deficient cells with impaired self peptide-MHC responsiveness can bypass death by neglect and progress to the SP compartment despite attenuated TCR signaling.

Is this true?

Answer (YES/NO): NO